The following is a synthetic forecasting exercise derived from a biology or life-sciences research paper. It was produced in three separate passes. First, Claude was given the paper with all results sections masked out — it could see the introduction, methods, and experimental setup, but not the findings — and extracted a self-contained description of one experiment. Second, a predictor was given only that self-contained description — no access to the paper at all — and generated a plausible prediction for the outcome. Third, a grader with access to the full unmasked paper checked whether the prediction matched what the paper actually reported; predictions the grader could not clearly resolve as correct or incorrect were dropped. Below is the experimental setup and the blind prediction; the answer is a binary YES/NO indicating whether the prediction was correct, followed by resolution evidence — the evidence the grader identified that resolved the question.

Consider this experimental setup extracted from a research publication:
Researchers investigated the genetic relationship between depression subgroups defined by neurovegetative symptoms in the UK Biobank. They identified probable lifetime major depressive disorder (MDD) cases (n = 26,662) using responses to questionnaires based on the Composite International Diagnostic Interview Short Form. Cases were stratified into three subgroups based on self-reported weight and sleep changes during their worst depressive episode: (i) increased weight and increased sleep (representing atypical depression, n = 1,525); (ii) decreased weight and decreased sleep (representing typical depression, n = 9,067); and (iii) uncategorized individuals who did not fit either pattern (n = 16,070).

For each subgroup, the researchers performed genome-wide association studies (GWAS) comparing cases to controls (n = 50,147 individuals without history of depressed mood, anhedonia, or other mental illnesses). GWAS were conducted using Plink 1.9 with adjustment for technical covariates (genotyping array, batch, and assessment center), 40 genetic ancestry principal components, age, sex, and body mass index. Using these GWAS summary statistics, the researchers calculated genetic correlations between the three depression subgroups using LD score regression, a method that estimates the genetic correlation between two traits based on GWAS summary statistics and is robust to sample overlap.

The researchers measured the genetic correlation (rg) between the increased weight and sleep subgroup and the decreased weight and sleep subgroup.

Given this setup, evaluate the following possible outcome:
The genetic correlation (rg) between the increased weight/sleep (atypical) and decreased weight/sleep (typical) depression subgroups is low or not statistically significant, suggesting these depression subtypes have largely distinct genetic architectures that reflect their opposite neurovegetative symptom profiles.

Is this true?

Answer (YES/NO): NO